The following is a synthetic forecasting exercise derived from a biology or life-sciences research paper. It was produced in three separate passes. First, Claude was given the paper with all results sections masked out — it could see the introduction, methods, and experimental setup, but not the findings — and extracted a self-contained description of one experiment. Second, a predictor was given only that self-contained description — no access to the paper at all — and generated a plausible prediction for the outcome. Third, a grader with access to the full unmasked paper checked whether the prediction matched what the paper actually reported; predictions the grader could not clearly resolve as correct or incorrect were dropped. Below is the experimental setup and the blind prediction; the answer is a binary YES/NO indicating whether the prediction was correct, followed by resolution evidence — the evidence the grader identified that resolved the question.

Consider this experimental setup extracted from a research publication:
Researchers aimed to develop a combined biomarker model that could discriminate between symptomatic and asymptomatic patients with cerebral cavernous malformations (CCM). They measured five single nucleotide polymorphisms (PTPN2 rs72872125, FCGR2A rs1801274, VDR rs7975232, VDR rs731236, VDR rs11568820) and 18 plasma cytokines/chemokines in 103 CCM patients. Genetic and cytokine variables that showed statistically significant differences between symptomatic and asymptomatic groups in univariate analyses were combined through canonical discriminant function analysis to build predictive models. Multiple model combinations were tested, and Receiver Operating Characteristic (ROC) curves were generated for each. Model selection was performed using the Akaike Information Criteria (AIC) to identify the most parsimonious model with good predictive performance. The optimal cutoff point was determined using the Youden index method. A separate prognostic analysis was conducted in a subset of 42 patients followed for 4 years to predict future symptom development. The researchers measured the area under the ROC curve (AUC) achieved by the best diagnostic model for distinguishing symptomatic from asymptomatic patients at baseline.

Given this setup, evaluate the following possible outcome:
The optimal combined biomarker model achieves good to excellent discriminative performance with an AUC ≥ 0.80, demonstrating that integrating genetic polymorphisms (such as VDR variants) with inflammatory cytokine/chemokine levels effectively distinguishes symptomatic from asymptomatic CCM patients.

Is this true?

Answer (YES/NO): NO